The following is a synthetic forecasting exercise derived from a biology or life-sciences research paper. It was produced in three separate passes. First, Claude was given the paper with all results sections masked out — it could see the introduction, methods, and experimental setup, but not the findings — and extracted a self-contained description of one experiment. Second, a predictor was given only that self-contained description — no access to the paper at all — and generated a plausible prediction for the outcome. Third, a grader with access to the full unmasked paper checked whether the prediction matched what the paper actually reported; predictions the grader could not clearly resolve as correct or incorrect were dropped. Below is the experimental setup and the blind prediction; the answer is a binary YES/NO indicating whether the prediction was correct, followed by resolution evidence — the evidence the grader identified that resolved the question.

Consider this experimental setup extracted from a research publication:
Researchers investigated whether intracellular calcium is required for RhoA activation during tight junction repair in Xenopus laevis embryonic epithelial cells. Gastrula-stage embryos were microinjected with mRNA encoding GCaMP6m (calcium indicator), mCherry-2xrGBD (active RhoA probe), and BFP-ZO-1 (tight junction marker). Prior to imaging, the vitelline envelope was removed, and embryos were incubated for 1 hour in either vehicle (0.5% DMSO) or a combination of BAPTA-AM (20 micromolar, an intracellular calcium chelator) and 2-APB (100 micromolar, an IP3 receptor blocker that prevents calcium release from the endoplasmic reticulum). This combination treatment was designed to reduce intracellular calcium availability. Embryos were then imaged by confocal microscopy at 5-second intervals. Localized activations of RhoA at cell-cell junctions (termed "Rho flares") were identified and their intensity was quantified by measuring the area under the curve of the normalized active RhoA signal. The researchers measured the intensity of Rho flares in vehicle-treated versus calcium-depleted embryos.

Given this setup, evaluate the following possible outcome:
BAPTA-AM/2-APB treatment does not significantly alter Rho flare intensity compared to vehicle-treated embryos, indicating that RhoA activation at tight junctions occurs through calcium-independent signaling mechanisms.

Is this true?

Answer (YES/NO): NO